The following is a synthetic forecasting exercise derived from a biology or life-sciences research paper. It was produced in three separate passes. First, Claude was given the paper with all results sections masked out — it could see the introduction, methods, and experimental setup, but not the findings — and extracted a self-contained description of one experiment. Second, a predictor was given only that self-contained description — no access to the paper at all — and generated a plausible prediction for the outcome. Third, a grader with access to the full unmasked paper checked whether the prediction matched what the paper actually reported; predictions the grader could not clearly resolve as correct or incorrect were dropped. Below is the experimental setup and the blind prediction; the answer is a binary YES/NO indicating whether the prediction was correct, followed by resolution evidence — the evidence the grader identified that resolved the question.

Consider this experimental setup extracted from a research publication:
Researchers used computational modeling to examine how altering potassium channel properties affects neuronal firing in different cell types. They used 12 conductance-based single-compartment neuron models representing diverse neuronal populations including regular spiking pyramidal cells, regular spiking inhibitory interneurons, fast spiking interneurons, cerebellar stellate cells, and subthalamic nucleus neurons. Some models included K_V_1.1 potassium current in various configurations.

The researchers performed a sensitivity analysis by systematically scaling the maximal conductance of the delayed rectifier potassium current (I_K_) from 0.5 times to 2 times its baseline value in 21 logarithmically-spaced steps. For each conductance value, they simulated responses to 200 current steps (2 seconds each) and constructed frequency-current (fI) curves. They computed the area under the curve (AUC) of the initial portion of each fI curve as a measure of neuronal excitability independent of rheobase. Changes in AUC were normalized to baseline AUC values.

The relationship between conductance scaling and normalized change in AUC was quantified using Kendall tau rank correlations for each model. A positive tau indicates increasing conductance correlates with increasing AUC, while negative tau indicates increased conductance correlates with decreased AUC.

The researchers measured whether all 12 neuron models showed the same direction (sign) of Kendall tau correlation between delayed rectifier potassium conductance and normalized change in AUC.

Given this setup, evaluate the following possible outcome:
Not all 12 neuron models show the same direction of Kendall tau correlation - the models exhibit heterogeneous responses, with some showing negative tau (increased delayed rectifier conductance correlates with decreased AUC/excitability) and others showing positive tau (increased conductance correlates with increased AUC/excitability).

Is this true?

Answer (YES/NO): YES